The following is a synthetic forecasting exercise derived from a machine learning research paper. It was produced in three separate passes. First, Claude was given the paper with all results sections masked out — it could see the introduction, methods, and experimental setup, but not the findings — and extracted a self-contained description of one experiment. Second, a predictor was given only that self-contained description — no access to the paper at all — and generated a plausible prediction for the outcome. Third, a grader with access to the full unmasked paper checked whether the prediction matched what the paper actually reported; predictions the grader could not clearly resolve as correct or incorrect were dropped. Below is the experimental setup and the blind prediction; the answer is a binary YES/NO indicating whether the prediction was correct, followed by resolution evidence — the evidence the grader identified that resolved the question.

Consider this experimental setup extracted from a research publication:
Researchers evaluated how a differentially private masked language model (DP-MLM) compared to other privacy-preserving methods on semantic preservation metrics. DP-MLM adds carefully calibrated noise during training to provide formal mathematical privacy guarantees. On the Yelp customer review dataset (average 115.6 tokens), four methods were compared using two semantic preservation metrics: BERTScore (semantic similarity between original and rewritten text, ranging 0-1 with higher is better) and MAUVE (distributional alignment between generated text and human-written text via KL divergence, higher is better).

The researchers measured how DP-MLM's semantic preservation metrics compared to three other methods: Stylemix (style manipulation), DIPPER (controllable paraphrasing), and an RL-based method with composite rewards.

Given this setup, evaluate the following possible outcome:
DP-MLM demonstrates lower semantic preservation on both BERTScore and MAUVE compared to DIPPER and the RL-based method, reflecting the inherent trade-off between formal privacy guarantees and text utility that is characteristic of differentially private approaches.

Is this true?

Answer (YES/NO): YES